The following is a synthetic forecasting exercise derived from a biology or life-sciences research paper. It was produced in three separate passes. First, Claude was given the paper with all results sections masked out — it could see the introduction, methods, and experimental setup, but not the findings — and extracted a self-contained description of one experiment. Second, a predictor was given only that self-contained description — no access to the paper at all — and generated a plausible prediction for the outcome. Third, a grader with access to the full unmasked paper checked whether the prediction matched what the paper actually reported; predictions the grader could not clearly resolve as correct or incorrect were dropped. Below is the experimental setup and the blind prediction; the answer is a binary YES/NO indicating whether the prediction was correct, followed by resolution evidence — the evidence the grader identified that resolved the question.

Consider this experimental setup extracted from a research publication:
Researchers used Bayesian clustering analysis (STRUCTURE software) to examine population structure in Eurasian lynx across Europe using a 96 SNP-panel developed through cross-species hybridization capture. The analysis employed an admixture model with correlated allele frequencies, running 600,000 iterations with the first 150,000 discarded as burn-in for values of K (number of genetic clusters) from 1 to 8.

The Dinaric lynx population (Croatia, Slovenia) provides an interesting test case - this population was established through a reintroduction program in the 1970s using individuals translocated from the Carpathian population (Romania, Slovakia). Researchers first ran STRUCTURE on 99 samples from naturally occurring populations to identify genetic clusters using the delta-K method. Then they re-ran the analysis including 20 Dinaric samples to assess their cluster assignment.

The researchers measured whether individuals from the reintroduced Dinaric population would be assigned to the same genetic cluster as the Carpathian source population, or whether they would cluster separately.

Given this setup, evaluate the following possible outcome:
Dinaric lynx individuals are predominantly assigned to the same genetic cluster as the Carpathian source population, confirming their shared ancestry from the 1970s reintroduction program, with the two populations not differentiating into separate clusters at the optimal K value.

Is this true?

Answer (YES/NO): YES